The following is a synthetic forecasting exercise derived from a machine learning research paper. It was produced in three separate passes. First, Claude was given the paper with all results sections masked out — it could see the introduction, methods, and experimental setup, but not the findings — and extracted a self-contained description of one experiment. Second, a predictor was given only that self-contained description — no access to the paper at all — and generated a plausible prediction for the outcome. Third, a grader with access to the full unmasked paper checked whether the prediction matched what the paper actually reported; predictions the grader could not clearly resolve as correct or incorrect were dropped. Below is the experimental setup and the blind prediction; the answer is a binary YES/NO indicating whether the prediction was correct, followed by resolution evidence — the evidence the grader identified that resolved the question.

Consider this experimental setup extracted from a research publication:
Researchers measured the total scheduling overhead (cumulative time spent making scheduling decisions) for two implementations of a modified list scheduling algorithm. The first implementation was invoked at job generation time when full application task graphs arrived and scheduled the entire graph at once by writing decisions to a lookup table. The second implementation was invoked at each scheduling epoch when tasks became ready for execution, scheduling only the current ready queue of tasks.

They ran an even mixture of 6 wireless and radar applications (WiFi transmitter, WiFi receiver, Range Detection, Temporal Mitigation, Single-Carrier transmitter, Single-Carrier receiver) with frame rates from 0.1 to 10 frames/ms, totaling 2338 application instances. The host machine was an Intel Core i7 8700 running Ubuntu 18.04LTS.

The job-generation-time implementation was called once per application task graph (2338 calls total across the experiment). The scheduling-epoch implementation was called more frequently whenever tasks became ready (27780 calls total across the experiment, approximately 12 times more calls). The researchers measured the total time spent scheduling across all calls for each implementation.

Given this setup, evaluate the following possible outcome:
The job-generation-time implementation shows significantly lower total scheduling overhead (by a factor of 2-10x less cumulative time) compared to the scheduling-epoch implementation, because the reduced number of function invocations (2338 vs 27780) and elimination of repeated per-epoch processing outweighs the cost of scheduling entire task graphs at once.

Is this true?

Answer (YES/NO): NO